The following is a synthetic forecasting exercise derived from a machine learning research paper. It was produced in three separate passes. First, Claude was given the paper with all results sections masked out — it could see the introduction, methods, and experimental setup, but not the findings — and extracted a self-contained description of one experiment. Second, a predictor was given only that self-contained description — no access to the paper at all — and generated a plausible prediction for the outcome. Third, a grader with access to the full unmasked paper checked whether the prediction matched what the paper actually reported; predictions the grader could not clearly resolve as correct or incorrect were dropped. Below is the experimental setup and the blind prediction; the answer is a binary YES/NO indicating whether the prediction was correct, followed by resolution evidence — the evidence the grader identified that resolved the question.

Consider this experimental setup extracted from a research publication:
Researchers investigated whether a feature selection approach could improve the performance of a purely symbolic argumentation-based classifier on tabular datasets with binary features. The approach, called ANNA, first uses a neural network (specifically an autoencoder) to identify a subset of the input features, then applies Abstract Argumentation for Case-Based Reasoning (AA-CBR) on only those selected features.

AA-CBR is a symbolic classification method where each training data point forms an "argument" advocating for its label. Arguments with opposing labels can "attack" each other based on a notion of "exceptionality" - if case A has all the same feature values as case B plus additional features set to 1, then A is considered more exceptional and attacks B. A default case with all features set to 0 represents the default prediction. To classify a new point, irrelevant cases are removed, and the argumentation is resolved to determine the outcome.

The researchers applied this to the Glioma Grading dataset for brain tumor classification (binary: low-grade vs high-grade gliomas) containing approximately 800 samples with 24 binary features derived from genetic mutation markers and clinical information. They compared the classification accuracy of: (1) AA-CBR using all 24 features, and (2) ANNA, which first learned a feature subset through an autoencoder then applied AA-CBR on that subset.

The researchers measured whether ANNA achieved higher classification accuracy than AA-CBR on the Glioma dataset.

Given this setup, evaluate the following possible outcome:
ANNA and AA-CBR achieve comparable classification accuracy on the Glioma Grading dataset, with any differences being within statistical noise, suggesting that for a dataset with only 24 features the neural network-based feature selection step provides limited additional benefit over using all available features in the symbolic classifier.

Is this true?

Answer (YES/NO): YES